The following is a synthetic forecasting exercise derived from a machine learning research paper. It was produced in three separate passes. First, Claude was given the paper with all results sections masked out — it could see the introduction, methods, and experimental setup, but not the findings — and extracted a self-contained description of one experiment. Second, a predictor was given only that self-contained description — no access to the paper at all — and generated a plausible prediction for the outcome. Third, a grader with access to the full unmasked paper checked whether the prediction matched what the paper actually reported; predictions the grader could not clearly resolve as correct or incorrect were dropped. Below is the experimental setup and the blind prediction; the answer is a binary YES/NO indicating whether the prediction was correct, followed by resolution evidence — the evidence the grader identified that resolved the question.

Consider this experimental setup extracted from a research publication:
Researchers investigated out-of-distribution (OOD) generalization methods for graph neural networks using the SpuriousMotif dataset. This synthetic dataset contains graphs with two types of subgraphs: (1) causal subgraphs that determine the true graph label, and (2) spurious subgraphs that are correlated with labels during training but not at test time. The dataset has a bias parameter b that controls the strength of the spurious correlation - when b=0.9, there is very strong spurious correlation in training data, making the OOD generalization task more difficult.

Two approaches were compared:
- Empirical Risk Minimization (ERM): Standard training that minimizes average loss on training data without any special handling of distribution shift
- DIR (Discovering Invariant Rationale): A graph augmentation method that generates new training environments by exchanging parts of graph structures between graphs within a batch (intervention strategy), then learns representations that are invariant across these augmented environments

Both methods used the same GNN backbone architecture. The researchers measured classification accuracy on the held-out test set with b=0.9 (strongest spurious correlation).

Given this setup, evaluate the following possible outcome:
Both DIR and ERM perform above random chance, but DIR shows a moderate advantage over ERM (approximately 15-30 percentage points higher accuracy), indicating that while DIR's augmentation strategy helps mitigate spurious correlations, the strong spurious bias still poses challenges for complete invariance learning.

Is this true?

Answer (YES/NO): NO